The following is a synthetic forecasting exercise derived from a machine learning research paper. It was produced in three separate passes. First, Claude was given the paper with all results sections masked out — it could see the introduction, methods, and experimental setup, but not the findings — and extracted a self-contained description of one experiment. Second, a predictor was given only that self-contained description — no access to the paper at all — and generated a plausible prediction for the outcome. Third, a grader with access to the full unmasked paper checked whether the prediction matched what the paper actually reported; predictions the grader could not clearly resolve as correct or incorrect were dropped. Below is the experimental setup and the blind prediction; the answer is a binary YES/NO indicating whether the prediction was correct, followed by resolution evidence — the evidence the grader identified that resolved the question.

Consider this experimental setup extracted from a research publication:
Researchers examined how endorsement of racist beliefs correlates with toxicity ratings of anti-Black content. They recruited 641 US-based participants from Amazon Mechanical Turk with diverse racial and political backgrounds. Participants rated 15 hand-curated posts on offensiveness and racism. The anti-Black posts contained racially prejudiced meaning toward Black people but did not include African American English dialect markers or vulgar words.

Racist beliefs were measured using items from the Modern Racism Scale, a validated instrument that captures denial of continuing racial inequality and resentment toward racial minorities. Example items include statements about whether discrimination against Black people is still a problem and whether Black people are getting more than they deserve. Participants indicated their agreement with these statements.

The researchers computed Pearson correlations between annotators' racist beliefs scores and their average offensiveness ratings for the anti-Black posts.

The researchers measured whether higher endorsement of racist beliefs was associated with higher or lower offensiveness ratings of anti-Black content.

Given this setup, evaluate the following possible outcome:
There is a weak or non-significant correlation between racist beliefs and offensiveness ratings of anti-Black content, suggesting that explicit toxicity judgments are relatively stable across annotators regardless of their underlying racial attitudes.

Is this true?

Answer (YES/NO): NO